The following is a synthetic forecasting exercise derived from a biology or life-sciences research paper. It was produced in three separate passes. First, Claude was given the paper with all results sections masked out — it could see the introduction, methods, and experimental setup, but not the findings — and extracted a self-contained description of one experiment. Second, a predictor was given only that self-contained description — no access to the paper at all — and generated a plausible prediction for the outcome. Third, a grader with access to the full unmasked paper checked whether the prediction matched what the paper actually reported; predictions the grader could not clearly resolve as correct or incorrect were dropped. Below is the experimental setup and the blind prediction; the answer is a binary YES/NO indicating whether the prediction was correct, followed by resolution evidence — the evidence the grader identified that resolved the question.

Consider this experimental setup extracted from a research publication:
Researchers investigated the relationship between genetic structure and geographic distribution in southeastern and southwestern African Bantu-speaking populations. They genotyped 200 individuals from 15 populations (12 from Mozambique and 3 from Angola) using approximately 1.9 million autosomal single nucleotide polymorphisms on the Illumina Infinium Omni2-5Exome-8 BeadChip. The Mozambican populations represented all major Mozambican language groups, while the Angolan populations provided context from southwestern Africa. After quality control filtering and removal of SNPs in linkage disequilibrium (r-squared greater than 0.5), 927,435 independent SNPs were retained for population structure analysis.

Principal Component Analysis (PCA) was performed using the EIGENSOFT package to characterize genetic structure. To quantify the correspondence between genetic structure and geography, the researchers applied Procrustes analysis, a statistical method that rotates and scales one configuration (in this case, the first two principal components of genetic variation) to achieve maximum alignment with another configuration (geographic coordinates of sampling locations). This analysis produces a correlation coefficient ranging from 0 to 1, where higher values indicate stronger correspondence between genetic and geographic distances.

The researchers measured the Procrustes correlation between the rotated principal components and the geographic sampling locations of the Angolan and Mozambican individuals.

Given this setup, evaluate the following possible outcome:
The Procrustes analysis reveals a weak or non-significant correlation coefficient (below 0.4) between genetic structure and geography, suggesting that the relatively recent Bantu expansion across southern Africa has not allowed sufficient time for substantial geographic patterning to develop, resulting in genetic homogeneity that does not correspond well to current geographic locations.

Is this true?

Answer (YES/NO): NO